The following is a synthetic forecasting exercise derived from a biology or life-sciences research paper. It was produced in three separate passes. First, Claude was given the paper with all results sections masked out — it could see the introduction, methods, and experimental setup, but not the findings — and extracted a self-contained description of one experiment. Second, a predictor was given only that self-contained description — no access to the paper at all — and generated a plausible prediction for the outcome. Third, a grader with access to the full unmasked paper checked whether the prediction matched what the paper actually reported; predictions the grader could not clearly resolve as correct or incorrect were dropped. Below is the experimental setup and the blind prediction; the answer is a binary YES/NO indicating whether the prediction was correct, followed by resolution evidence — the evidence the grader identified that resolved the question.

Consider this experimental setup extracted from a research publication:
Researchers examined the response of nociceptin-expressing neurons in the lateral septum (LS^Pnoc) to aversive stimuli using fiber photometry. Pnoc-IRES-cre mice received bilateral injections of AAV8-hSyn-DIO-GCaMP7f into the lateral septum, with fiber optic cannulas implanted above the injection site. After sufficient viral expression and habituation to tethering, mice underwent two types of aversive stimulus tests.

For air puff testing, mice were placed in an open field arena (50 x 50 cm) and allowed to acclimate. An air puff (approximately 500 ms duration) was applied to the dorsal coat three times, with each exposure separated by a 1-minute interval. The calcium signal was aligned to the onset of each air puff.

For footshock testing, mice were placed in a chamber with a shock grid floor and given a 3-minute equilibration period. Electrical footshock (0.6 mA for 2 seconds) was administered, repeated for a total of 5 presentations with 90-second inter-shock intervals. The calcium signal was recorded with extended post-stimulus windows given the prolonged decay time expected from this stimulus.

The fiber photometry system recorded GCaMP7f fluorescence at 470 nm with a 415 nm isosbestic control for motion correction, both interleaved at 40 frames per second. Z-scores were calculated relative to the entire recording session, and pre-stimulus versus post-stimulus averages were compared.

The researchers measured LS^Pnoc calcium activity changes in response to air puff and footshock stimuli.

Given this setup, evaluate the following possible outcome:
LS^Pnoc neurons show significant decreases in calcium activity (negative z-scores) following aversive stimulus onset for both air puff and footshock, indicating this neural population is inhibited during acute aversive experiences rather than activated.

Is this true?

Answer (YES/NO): NO